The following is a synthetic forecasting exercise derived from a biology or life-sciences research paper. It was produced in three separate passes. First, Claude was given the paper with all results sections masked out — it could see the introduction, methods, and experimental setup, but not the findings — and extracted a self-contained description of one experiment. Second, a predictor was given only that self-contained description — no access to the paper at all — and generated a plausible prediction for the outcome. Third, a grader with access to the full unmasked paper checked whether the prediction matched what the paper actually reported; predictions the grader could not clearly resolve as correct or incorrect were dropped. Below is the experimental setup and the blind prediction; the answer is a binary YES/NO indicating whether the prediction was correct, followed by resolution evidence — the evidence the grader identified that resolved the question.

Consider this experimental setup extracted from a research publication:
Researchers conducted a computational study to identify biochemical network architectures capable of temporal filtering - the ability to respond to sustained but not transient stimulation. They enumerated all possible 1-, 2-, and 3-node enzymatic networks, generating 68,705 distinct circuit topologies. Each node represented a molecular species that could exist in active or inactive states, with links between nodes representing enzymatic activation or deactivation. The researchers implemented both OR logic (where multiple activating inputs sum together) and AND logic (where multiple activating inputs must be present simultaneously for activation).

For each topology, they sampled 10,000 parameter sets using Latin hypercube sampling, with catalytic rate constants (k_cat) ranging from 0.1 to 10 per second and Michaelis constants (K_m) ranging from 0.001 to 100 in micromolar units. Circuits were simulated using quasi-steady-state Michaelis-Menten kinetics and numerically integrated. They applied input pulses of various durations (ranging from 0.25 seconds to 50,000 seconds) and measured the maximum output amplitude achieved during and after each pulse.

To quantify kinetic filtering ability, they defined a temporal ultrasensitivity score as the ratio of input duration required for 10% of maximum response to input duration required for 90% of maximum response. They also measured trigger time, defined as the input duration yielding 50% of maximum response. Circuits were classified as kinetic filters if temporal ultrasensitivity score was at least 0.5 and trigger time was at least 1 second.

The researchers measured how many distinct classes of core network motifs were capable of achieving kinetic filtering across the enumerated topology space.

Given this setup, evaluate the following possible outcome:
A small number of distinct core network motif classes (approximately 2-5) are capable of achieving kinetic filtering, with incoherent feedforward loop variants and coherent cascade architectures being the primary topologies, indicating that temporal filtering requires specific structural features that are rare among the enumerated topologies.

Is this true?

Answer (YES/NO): NO